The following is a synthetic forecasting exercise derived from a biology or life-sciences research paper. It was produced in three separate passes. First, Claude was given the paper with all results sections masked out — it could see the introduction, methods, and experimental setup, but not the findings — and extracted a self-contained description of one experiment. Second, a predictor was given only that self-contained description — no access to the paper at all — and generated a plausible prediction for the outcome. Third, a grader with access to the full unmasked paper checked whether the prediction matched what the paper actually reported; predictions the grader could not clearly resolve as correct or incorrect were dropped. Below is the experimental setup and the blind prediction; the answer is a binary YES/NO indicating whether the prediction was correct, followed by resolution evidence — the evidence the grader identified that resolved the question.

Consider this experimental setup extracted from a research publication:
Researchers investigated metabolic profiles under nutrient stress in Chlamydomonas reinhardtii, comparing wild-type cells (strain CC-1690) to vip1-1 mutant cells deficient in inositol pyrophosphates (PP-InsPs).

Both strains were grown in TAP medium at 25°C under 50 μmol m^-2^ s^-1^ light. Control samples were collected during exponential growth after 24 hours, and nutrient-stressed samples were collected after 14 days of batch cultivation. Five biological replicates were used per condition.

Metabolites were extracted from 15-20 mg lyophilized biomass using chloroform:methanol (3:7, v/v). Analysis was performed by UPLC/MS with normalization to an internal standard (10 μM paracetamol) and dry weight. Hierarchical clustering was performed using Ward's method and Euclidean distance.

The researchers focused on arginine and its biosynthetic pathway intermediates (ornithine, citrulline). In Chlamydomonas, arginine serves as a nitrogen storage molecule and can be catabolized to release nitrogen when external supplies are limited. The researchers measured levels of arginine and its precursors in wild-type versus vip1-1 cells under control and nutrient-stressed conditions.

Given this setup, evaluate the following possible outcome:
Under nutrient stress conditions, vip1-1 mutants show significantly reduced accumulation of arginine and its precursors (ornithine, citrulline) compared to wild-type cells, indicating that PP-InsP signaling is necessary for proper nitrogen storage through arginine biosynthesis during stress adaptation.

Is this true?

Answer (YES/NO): NO